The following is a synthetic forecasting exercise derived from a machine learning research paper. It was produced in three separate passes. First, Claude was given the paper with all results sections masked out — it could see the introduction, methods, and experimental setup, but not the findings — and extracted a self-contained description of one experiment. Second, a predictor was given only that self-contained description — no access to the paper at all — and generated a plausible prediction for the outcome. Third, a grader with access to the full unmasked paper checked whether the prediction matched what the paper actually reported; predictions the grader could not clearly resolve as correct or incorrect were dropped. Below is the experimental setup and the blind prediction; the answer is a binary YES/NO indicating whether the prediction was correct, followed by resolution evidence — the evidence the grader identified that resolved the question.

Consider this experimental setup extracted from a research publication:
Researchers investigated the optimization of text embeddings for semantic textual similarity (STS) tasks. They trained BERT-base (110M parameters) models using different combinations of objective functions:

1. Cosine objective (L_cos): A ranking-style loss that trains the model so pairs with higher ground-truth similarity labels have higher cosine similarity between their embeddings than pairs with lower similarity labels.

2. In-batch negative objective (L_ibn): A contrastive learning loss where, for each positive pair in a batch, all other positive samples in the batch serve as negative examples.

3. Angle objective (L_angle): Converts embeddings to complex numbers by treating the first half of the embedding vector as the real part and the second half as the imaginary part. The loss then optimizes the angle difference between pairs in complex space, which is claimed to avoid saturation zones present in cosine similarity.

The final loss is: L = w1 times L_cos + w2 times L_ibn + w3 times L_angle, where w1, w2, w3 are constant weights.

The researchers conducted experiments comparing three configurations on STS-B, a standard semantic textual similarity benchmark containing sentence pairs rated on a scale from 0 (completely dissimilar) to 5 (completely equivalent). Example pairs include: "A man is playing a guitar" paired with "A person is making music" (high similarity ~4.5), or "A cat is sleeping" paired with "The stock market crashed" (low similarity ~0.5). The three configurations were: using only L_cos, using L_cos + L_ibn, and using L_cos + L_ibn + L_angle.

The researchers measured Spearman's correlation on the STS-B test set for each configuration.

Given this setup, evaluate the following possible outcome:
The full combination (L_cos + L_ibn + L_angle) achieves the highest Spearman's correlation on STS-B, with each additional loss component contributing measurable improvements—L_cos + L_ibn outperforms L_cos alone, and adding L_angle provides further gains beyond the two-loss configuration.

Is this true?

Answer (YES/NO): YES